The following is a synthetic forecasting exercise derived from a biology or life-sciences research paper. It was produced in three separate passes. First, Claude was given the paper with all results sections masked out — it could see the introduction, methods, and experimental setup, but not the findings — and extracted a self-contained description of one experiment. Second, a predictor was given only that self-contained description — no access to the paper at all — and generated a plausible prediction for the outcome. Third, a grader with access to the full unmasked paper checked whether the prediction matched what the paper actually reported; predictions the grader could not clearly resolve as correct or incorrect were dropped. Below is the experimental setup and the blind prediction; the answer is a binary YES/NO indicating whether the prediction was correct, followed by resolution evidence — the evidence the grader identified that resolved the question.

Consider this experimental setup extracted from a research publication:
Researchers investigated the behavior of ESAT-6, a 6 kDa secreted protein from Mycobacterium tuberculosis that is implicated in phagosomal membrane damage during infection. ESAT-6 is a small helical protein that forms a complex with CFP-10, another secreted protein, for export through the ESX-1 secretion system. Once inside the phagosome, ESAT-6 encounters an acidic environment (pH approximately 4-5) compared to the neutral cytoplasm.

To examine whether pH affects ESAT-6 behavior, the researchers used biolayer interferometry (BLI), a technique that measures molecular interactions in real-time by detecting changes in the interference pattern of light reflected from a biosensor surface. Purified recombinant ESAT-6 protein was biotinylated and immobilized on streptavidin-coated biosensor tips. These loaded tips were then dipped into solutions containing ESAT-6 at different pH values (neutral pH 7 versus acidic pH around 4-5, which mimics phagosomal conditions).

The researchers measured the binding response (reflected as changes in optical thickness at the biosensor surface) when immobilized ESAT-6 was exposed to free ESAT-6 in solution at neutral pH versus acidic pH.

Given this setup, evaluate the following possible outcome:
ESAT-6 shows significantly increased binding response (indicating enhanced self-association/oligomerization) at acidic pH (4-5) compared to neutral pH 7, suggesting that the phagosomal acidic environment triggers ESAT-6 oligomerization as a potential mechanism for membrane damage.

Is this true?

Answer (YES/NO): YES